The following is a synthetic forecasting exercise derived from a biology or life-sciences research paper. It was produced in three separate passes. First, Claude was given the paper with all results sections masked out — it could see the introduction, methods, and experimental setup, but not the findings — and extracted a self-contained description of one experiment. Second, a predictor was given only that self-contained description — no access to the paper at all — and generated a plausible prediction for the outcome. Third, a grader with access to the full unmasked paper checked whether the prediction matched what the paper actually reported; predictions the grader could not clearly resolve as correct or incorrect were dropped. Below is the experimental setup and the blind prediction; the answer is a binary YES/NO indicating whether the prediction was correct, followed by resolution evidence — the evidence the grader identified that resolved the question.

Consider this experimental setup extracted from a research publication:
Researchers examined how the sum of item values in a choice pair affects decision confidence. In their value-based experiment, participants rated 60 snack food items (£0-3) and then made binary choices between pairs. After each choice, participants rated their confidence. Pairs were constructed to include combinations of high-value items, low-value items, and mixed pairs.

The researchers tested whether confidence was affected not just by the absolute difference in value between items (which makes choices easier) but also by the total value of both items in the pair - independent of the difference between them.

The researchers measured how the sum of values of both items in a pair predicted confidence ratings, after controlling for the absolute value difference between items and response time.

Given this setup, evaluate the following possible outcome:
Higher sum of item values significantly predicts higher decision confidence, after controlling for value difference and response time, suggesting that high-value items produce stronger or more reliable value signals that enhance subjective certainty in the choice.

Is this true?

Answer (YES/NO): YES